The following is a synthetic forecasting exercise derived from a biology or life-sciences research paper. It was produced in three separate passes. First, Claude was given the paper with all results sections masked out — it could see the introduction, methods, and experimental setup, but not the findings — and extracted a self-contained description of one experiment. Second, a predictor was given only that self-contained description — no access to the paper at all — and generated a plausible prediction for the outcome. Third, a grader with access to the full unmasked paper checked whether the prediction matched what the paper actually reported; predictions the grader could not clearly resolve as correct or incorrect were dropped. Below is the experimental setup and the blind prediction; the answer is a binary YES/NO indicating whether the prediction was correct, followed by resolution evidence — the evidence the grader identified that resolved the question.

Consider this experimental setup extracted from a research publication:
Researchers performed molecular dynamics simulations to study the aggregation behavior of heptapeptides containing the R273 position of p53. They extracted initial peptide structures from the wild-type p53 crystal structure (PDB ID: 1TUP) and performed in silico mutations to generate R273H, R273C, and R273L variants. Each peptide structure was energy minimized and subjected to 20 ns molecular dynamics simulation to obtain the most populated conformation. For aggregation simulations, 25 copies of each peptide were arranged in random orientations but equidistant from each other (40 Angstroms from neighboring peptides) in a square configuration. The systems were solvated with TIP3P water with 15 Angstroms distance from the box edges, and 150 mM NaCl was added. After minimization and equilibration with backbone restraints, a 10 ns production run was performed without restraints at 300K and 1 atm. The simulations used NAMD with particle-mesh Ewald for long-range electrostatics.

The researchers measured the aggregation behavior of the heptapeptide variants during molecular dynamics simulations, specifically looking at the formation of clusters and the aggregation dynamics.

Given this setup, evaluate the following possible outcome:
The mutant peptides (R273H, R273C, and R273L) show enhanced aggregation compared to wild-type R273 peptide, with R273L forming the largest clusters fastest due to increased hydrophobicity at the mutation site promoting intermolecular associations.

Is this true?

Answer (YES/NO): YES